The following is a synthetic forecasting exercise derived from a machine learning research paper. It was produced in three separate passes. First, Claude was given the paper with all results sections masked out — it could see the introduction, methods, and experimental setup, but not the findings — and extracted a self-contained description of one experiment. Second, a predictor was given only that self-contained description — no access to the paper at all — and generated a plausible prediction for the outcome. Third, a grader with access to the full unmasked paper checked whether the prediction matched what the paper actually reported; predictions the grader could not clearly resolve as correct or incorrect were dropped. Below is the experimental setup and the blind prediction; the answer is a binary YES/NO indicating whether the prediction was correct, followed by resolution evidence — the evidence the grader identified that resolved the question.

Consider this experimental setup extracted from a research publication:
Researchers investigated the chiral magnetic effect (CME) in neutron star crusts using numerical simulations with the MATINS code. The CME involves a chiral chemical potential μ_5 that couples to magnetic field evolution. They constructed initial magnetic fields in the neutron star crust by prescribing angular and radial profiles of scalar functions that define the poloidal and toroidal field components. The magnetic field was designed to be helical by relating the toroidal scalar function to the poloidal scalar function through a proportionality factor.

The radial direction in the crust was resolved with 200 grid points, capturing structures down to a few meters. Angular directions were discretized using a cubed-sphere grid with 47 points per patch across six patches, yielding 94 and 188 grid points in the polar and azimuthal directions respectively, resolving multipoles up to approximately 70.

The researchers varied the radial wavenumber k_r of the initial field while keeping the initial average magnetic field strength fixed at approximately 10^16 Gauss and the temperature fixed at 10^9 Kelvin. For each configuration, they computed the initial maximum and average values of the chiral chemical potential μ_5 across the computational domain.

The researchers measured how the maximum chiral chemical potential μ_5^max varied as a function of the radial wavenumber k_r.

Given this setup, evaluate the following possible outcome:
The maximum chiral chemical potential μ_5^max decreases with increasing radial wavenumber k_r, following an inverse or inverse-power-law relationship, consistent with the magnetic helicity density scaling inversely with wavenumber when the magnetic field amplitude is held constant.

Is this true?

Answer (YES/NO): NO